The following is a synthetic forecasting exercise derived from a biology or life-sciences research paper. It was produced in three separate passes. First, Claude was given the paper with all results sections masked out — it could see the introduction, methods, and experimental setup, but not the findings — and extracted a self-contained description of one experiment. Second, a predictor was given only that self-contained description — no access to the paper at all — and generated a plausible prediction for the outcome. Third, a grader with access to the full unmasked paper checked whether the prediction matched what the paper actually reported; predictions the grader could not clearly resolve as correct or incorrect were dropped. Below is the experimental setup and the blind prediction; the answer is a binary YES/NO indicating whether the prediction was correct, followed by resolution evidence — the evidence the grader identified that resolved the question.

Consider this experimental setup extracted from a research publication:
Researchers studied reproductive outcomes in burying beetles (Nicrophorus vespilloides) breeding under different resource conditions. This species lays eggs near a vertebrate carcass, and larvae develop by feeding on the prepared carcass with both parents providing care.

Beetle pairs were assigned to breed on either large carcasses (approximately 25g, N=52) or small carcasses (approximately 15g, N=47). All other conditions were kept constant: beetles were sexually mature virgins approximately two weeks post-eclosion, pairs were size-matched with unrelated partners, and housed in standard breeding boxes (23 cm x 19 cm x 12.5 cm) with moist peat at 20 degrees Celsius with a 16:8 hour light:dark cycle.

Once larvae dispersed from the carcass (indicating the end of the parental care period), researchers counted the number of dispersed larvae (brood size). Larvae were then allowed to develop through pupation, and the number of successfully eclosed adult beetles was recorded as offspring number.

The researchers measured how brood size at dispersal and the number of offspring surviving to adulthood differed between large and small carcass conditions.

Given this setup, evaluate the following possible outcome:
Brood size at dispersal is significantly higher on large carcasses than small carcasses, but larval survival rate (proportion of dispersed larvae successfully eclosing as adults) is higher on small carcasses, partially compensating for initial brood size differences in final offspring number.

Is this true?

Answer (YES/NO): NO